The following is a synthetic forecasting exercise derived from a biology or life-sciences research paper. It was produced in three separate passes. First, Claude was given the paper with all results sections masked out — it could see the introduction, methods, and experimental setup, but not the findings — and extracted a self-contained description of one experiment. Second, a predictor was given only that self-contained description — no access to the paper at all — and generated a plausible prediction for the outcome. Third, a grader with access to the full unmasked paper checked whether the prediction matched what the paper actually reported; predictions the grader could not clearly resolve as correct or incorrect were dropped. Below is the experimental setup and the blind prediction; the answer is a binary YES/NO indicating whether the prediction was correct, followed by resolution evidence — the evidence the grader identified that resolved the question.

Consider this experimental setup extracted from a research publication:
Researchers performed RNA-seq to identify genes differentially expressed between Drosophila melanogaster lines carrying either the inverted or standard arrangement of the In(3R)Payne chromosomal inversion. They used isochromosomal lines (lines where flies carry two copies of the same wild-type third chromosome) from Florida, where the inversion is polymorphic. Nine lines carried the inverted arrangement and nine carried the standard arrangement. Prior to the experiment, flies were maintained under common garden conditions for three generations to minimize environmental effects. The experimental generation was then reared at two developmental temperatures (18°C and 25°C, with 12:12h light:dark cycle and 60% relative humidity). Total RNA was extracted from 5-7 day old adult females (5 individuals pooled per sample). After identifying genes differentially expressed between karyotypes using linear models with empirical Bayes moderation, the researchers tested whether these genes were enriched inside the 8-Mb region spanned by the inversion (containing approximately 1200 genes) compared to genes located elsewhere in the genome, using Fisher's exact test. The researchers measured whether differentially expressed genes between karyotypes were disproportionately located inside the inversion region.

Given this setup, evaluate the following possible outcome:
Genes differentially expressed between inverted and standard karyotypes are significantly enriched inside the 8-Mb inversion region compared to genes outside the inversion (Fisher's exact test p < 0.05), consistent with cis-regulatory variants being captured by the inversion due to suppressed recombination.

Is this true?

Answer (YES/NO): YES